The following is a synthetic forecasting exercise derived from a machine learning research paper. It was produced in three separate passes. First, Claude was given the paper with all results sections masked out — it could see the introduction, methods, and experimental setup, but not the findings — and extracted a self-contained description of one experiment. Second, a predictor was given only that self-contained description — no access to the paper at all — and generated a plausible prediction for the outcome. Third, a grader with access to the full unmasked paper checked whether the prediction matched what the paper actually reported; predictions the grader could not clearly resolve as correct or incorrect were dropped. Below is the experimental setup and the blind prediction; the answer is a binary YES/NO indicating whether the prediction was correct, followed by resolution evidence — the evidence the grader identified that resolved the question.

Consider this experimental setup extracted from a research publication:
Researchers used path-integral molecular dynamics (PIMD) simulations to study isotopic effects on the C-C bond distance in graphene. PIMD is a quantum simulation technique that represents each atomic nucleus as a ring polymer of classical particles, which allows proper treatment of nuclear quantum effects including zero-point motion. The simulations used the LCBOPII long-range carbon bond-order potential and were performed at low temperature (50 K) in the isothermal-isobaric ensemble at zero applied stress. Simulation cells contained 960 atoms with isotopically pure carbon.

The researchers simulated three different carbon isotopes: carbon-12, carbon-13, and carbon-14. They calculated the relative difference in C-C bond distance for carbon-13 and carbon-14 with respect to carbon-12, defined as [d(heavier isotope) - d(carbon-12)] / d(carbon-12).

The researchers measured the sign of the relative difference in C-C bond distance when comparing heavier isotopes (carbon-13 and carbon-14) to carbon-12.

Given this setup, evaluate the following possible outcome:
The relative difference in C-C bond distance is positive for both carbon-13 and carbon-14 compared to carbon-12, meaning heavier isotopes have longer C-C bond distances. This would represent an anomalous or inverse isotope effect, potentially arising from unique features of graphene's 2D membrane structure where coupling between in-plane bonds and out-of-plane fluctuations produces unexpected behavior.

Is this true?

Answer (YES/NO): NO